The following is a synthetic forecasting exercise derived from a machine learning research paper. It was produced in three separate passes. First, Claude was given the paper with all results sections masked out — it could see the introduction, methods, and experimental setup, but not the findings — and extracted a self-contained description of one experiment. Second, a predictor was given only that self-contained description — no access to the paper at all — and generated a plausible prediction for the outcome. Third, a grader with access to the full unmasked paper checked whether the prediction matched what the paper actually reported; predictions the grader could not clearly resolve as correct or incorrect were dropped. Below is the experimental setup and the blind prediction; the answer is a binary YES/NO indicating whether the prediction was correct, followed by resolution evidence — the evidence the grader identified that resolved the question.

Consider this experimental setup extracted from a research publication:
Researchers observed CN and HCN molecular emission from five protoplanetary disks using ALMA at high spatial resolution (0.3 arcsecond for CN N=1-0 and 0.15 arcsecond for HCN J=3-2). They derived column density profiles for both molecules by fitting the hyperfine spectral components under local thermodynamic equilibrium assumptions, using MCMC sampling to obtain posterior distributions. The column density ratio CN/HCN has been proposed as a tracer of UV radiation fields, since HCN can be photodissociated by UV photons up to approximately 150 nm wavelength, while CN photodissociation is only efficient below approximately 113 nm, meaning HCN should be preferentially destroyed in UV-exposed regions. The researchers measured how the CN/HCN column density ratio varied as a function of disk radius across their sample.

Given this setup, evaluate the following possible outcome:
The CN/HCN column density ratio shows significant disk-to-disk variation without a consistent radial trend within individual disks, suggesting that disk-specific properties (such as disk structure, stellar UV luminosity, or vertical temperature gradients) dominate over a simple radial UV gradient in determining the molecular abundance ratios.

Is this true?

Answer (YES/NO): NO